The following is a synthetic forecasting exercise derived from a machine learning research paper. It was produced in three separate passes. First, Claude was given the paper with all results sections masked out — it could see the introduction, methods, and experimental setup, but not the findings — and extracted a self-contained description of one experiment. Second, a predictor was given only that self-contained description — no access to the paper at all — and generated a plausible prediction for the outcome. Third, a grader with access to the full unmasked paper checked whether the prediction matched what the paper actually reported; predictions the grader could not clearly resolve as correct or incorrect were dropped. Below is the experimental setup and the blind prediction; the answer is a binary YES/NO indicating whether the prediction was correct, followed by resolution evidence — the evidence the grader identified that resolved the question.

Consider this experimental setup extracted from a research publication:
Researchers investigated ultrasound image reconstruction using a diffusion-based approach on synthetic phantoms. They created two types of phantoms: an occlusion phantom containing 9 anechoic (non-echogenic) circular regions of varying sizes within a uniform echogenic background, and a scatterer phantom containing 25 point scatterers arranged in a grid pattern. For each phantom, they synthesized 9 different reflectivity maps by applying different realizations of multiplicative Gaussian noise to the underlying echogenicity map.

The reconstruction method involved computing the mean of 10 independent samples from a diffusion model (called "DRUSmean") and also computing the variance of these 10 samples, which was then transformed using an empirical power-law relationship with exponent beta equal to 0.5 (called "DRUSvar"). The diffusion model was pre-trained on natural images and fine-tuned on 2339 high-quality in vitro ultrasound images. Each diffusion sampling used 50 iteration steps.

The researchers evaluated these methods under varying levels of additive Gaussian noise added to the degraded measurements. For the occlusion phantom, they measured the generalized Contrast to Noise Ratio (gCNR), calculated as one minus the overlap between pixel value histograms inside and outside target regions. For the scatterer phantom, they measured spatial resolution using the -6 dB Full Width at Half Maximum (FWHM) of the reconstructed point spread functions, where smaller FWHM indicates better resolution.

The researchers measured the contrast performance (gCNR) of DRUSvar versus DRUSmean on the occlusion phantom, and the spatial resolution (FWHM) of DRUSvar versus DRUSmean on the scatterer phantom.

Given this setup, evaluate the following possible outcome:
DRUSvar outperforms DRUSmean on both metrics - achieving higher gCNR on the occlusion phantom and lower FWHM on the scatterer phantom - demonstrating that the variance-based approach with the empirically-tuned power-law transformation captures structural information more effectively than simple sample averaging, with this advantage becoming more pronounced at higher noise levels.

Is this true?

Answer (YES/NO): NO